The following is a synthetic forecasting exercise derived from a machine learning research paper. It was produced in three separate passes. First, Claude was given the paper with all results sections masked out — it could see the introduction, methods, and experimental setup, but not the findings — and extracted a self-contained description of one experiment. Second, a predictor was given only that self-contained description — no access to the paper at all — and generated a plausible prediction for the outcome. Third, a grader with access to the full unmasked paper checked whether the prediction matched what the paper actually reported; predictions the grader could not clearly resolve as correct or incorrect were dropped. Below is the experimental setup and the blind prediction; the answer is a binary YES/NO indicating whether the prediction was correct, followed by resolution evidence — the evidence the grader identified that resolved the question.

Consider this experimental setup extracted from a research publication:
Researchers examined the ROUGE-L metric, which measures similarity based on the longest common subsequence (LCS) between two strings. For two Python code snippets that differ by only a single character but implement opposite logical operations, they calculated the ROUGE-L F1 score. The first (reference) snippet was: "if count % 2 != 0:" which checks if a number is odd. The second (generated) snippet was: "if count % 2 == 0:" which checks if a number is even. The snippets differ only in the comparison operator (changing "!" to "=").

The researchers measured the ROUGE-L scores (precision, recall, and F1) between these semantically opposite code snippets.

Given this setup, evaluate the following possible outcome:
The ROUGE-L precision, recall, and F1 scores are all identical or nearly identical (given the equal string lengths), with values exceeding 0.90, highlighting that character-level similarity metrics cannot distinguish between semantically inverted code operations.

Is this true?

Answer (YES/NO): NO